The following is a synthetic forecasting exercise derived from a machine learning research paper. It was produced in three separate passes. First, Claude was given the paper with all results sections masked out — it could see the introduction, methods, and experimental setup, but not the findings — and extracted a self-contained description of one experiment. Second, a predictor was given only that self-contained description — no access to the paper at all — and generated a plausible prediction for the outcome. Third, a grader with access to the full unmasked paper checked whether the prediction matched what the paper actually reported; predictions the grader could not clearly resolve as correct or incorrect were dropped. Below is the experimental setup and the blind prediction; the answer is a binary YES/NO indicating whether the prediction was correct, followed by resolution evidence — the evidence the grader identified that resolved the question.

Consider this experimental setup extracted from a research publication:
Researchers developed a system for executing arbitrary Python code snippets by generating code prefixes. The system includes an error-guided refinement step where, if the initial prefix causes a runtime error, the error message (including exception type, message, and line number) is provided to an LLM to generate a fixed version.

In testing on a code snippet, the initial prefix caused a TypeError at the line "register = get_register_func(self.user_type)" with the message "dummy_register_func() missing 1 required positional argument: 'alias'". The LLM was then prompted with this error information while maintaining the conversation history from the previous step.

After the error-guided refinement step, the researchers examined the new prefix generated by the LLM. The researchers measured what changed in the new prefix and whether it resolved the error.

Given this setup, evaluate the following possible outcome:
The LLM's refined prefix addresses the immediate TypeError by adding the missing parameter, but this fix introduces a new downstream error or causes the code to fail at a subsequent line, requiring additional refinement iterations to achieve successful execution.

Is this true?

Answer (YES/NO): NO